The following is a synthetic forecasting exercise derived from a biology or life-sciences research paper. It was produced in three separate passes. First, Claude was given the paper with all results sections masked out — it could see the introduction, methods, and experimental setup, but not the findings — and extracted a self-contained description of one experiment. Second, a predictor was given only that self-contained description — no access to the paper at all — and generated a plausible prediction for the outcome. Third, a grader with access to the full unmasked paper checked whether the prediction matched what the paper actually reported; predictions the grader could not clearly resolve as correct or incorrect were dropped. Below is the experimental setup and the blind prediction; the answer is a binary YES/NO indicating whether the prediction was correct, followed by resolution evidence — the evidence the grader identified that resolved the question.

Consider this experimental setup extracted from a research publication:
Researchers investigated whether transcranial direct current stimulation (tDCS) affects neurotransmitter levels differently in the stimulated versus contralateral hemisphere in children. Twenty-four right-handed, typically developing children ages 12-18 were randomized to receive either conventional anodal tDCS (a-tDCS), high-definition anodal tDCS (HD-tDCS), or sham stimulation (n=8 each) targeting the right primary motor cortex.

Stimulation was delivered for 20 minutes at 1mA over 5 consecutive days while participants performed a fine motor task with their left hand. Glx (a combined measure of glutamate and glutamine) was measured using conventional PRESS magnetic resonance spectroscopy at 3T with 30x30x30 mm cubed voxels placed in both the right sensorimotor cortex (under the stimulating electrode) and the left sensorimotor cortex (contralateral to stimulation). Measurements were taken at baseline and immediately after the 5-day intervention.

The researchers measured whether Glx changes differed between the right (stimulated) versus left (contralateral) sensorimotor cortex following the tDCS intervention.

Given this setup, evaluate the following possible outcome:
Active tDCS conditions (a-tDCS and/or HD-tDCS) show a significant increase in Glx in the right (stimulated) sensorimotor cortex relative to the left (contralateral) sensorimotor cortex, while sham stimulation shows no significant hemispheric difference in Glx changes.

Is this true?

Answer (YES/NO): NO